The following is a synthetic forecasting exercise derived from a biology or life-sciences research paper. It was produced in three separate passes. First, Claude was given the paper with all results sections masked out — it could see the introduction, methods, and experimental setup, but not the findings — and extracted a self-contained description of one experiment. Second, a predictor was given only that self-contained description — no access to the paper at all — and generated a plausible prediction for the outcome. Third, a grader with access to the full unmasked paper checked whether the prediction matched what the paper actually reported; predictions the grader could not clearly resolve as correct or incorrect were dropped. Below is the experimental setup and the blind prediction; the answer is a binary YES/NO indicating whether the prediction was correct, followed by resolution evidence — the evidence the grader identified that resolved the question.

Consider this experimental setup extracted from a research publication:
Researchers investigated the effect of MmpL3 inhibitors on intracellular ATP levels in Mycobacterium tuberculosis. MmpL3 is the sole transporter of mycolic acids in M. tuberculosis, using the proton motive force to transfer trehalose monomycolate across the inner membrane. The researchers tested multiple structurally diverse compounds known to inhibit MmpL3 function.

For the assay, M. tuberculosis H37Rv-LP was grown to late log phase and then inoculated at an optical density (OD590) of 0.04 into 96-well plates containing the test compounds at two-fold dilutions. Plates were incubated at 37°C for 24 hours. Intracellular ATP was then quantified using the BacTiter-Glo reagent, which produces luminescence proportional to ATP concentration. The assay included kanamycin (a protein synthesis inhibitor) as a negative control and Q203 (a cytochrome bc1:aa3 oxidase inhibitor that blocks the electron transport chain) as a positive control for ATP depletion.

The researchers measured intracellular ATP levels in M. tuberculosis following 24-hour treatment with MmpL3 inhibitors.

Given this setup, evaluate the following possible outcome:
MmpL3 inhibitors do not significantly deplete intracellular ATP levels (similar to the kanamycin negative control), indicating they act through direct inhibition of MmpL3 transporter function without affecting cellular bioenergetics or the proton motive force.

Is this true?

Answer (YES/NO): NO